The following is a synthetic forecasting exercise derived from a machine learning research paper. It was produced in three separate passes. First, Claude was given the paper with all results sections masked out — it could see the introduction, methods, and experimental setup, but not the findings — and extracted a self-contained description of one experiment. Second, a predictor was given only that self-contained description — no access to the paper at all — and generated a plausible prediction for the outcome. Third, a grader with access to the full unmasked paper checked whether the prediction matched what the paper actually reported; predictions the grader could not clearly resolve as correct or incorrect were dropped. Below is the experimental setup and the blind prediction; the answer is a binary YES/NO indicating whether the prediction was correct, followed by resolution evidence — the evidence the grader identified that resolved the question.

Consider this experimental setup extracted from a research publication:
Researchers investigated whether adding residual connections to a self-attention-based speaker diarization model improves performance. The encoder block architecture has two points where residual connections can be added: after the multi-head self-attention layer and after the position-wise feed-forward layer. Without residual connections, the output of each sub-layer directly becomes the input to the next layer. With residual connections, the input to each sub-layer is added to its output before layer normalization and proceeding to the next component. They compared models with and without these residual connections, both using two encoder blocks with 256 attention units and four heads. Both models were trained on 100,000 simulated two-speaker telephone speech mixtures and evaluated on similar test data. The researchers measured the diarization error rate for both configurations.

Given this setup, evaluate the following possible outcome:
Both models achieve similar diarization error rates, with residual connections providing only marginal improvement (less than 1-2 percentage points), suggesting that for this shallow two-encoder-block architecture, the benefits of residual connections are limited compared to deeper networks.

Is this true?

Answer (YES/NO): YES